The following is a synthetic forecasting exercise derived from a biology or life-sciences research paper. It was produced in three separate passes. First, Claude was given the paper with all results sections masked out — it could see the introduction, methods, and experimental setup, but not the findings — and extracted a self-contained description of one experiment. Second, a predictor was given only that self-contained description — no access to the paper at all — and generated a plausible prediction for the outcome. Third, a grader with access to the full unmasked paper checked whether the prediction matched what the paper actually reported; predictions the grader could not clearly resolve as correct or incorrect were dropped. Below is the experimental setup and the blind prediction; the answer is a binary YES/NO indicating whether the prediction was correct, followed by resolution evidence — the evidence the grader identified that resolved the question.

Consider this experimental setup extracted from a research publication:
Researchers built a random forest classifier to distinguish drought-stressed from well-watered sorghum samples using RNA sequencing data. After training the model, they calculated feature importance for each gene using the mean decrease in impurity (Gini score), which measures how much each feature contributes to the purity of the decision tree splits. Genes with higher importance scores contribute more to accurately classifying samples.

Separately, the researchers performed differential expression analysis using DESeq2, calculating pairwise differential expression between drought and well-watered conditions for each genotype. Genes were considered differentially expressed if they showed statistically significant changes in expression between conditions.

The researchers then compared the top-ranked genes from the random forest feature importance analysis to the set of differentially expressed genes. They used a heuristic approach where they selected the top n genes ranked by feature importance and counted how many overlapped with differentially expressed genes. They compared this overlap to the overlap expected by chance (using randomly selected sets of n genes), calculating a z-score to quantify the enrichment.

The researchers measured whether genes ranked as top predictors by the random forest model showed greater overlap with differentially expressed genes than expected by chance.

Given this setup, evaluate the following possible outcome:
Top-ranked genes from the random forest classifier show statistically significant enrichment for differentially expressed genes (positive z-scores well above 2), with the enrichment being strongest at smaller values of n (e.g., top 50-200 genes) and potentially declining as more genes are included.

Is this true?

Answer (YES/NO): NO